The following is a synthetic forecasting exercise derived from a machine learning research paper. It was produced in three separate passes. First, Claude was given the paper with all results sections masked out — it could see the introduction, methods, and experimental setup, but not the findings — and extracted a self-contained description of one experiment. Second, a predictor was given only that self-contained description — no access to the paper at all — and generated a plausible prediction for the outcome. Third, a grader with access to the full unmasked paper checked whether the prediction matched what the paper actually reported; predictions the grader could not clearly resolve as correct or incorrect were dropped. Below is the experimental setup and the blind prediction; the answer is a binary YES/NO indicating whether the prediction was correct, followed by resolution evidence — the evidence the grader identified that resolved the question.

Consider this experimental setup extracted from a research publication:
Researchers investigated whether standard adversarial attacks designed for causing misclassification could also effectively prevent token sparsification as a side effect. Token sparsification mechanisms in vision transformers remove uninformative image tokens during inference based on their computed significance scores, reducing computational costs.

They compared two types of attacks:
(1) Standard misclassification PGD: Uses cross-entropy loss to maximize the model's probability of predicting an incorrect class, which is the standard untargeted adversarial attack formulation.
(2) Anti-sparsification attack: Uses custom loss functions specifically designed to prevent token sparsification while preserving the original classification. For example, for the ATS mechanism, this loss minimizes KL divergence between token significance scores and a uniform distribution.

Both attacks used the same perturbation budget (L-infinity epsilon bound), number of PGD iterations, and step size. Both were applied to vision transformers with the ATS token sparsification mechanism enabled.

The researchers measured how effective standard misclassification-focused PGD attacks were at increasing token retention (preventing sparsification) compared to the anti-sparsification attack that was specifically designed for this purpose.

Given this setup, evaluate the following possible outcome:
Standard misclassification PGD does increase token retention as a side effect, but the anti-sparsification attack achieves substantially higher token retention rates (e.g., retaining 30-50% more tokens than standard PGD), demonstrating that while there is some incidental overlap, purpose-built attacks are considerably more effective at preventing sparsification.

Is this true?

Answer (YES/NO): NO